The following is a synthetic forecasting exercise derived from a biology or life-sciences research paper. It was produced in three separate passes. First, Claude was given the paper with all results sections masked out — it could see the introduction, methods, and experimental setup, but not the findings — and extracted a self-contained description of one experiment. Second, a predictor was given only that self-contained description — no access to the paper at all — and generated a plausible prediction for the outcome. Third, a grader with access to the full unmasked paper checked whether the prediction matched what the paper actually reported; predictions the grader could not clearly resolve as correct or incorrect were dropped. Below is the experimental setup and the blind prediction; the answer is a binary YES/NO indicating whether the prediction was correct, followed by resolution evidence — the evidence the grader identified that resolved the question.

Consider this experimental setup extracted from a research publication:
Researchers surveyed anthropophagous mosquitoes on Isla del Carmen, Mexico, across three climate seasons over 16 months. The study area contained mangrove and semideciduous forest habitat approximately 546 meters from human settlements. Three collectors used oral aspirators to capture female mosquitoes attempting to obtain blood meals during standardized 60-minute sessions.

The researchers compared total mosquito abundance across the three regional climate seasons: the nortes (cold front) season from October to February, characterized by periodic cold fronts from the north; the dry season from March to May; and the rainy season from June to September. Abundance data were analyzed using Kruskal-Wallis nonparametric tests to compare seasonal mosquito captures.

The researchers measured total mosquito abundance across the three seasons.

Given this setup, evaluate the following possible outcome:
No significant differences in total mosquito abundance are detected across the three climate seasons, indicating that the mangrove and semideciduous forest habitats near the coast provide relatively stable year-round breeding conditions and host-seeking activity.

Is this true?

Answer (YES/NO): NO